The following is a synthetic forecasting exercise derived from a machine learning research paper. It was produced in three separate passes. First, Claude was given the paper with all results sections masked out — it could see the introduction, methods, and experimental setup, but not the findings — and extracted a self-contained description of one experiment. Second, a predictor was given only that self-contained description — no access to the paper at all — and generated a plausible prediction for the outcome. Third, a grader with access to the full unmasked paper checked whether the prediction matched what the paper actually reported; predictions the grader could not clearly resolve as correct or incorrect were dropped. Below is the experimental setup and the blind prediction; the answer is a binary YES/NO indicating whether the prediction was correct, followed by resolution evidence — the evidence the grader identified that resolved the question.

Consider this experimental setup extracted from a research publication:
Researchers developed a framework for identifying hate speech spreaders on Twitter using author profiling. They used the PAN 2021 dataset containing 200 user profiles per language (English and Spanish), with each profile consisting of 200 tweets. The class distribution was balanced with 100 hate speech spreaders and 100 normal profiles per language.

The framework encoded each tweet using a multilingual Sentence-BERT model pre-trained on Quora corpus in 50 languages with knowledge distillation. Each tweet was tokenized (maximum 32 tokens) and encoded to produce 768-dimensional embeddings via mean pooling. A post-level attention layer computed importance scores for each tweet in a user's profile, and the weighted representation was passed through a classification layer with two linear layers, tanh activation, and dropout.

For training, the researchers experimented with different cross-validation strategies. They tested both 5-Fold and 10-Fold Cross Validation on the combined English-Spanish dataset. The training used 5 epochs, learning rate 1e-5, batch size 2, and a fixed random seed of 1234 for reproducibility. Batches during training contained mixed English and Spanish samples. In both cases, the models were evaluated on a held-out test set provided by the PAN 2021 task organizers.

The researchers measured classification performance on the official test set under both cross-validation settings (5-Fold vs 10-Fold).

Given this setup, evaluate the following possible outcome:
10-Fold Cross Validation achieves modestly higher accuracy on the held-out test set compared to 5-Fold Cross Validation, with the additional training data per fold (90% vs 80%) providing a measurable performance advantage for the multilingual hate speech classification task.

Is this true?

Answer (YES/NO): NO